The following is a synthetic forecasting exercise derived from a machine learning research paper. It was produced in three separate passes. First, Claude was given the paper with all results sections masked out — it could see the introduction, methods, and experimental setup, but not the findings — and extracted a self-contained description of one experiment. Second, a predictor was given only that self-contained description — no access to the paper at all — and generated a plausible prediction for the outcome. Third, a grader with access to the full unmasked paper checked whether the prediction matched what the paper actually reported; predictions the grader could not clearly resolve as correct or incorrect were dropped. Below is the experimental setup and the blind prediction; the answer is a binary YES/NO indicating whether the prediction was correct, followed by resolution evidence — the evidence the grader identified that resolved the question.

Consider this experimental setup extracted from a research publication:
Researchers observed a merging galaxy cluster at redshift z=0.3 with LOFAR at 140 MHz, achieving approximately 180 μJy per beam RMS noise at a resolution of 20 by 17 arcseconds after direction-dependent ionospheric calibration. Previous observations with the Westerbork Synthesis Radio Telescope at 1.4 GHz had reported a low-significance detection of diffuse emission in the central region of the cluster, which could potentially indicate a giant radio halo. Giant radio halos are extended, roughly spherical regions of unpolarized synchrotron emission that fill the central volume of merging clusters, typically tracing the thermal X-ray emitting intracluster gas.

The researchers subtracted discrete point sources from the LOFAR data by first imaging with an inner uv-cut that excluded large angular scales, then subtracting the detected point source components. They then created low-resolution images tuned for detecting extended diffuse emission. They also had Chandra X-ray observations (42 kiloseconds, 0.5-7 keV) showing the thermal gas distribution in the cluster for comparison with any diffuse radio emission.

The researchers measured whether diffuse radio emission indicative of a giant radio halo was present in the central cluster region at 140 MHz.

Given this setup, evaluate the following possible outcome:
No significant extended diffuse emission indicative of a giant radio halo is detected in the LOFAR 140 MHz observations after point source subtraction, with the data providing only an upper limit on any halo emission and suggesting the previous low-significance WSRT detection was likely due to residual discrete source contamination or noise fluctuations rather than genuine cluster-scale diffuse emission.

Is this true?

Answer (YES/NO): NO